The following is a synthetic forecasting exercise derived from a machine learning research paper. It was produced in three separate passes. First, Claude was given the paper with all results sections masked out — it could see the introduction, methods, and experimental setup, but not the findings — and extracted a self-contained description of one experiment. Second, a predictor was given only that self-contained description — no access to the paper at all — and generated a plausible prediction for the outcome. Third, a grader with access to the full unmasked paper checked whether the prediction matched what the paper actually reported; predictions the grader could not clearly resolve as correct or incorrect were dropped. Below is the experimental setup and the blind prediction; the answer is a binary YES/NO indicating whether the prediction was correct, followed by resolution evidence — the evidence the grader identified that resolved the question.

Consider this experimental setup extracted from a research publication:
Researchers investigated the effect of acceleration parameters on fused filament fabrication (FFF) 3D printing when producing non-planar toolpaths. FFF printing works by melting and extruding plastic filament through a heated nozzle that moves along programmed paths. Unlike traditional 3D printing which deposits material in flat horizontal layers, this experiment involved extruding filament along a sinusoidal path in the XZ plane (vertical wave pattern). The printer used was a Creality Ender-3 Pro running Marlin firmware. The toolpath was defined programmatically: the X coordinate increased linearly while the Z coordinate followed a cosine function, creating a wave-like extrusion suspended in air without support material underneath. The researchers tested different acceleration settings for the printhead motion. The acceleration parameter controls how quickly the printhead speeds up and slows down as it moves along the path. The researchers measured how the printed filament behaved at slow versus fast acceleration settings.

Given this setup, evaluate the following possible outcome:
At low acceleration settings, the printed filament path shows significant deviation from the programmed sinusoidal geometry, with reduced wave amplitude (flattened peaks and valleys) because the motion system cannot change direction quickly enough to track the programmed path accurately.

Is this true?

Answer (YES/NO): NO